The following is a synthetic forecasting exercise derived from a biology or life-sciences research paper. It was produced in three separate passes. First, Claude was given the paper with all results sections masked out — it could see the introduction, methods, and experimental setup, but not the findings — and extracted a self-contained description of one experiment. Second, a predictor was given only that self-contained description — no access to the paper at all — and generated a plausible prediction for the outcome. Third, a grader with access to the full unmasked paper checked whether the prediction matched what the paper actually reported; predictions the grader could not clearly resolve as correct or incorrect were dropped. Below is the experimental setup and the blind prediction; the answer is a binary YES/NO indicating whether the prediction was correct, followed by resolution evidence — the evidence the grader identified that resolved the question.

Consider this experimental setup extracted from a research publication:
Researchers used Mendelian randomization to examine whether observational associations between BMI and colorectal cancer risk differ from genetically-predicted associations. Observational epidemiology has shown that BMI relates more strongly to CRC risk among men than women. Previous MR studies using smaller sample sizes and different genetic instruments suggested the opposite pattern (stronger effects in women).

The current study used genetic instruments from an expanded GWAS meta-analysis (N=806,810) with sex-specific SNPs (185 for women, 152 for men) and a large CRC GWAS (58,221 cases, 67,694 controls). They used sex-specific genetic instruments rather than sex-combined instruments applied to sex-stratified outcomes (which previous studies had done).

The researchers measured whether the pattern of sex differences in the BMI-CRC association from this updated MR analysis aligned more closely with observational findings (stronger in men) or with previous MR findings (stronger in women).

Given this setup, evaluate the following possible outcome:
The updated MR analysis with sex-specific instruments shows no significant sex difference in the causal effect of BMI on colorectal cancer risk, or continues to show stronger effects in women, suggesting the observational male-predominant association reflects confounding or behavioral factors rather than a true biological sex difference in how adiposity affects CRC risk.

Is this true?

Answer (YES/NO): NO